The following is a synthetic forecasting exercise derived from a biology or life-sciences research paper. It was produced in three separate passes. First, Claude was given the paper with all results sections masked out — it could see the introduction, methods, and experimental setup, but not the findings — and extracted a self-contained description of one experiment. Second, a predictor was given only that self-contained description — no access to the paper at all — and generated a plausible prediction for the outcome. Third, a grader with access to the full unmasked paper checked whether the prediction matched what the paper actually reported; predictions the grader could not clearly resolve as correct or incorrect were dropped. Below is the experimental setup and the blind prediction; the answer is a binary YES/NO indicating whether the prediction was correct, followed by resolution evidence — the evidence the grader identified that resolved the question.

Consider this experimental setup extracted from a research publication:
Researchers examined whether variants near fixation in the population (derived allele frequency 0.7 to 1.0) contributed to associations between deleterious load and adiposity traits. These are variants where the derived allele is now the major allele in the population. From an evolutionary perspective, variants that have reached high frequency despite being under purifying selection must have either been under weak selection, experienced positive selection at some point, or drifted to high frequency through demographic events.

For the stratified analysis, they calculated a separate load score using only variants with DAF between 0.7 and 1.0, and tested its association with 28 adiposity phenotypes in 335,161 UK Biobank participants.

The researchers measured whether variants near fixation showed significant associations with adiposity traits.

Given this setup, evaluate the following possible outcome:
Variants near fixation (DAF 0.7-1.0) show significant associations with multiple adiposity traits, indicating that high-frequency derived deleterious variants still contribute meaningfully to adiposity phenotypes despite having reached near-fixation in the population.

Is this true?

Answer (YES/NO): NO